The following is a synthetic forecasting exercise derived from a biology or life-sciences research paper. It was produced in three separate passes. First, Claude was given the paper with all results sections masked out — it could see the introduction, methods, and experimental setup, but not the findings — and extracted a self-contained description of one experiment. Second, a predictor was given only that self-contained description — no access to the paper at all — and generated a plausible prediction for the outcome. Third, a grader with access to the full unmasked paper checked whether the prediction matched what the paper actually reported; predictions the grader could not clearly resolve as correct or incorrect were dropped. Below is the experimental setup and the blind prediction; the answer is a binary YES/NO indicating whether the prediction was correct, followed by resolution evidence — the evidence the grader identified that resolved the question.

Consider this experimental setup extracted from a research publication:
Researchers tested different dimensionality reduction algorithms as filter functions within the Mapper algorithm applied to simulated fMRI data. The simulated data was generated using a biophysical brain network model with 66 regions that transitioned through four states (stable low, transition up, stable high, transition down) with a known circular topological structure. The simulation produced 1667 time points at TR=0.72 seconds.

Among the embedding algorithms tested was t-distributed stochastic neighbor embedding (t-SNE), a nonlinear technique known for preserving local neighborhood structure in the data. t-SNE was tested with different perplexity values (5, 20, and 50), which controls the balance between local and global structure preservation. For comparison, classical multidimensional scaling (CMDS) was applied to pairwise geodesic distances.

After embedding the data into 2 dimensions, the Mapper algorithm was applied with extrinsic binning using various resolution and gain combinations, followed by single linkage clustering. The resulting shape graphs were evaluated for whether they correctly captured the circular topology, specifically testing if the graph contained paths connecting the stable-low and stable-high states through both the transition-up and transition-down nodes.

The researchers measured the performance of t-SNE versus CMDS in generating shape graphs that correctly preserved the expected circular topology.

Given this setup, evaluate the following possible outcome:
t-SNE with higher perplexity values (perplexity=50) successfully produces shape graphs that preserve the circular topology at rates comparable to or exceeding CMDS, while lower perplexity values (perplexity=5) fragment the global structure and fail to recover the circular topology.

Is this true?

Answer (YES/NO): NO